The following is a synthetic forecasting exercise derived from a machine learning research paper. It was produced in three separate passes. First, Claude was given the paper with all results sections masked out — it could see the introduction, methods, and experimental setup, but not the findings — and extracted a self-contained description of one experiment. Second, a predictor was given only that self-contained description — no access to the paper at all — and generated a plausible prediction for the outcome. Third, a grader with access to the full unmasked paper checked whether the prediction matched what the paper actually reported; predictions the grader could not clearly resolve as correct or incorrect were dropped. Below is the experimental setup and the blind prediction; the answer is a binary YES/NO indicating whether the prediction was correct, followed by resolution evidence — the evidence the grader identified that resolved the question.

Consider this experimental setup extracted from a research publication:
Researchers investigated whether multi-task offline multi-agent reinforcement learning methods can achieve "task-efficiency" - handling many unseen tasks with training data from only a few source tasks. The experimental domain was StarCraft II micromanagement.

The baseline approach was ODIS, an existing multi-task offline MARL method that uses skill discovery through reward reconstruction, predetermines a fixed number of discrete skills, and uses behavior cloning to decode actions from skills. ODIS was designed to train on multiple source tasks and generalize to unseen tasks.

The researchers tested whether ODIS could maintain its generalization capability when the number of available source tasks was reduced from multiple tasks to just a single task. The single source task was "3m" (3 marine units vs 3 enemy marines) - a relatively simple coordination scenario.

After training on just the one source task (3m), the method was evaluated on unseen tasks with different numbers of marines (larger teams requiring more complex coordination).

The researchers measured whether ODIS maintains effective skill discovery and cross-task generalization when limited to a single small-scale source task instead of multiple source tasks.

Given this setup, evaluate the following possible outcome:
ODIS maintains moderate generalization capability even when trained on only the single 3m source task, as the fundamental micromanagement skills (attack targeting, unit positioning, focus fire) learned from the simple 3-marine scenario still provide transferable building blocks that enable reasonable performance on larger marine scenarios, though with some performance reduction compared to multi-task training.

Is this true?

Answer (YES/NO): NO